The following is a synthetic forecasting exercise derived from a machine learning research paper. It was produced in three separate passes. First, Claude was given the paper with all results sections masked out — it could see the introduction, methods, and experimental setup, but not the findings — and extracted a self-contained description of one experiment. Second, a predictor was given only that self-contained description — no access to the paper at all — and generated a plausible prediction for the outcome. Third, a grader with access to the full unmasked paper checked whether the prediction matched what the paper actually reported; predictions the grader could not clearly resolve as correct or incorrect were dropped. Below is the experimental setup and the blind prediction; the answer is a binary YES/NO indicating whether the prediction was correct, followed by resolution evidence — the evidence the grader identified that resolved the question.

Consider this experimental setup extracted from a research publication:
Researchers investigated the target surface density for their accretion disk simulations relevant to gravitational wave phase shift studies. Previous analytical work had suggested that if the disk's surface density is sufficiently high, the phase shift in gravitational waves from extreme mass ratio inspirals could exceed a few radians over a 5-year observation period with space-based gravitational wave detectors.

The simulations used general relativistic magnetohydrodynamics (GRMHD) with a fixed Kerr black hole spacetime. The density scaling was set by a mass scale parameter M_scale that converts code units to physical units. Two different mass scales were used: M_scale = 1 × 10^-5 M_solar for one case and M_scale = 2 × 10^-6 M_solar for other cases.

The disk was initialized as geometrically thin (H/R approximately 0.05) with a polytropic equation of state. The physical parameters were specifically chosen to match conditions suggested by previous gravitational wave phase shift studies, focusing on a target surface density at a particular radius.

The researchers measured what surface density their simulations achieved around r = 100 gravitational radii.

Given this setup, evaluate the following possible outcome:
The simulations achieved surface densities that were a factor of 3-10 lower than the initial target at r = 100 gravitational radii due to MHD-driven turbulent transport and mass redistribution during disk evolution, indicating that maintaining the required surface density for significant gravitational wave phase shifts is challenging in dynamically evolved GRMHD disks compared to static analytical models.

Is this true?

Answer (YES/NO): NO